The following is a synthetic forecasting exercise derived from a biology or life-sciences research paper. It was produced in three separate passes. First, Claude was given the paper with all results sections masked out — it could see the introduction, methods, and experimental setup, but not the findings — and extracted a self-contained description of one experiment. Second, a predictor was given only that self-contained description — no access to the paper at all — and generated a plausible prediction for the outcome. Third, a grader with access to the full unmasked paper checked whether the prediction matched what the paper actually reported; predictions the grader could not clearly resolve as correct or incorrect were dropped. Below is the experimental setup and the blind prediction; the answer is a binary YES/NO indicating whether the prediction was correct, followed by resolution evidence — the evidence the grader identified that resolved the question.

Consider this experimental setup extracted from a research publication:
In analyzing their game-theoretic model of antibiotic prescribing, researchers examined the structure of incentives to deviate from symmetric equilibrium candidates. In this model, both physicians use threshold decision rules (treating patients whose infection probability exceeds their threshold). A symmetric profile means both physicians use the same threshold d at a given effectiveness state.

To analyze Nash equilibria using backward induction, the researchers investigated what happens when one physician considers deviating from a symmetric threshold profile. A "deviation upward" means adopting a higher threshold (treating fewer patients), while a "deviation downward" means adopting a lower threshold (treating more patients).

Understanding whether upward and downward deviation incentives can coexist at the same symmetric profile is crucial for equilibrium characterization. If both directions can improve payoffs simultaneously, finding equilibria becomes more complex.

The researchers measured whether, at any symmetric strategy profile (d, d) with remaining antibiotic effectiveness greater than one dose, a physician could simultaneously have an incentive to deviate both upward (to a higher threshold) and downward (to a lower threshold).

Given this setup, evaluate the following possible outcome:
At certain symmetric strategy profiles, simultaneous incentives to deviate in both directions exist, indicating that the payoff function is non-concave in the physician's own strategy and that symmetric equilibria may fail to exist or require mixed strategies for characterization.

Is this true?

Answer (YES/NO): NO